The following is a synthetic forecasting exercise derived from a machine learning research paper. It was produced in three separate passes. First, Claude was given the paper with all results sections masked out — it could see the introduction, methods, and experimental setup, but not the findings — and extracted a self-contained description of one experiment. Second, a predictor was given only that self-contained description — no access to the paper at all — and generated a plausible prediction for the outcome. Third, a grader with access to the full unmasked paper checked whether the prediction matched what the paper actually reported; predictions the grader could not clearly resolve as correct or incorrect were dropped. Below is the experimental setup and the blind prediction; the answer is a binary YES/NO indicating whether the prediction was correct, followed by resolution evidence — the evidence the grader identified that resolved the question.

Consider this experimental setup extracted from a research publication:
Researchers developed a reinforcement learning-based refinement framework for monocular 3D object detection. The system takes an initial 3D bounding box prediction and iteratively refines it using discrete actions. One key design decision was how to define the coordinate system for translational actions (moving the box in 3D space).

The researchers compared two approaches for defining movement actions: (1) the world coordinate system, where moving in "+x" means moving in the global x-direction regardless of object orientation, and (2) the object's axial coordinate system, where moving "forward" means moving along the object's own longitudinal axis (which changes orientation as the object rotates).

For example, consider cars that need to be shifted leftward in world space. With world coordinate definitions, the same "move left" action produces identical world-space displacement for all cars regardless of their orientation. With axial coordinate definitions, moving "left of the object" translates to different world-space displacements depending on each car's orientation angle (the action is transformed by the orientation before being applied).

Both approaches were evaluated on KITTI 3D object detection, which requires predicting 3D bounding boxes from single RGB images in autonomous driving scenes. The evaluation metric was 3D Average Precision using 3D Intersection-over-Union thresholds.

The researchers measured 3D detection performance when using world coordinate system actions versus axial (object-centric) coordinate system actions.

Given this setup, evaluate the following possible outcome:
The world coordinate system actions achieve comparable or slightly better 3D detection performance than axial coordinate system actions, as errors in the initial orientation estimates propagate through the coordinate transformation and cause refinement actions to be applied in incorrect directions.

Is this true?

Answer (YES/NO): NO